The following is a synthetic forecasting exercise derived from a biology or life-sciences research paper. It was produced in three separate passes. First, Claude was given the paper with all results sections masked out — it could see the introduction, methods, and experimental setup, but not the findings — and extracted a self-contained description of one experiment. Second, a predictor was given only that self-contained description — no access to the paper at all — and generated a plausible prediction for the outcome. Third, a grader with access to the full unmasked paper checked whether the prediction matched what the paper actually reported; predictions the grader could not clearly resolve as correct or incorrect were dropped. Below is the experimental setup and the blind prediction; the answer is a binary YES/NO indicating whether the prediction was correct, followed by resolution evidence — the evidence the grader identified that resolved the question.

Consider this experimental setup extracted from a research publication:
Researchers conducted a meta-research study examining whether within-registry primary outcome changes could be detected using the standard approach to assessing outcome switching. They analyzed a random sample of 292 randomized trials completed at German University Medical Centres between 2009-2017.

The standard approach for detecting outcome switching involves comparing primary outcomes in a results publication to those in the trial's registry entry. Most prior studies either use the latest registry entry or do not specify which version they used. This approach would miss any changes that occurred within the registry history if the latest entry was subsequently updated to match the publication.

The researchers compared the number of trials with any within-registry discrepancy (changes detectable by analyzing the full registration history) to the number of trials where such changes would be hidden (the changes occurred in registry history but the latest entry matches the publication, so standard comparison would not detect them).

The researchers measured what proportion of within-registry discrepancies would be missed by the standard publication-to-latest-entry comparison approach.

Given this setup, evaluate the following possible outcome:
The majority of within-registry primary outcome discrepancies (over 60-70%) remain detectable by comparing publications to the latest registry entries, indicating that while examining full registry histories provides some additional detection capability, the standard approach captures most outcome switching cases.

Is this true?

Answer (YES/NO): NO